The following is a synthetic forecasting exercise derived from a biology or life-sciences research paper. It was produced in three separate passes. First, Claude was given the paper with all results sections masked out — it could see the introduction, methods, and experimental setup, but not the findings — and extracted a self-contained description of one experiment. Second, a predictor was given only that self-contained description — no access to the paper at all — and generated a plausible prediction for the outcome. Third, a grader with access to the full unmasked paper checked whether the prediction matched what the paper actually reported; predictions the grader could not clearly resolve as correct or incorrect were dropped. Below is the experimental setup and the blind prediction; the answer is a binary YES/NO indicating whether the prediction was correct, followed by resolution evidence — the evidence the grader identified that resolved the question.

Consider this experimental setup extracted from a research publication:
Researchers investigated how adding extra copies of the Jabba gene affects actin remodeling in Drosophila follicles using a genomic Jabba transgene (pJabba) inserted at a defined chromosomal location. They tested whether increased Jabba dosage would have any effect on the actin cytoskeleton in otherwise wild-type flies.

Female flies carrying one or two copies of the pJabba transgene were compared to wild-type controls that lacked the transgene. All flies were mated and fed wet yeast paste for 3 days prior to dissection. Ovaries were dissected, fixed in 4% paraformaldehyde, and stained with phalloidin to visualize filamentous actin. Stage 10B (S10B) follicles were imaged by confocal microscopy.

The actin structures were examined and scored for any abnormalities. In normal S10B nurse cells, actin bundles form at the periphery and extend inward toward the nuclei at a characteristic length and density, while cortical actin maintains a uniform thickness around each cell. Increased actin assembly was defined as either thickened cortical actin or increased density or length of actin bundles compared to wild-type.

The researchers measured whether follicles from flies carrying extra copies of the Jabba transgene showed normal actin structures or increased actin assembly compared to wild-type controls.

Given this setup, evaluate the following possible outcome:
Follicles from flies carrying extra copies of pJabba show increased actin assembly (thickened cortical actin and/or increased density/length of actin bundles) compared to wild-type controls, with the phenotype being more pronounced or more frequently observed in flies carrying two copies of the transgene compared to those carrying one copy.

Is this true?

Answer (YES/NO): YES